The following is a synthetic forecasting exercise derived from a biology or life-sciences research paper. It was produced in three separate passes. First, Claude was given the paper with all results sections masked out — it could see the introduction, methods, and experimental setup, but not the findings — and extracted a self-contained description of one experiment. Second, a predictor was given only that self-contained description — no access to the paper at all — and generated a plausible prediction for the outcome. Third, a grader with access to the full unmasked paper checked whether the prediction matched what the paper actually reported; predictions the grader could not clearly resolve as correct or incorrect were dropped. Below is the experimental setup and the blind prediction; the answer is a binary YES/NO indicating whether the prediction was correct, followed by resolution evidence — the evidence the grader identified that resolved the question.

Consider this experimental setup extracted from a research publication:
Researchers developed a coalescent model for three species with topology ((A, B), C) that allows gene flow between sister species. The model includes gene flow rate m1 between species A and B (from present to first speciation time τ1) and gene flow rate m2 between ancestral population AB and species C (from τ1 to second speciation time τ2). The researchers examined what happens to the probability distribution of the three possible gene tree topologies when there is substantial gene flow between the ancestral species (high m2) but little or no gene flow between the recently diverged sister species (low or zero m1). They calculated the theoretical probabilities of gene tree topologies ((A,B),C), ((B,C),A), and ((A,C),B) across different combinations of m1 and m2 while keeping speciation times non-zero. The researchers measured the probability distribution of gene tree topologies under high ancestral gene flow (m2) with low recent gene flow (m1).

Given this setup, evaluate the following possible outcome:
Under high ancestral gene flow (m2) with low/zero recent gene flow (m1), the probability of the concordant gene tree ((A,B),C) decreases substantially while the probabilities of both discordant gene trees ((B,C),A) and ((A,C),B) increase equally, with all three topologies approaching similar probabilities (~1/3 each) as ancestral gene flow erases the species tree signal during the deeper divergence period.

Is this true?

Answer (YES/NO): YES